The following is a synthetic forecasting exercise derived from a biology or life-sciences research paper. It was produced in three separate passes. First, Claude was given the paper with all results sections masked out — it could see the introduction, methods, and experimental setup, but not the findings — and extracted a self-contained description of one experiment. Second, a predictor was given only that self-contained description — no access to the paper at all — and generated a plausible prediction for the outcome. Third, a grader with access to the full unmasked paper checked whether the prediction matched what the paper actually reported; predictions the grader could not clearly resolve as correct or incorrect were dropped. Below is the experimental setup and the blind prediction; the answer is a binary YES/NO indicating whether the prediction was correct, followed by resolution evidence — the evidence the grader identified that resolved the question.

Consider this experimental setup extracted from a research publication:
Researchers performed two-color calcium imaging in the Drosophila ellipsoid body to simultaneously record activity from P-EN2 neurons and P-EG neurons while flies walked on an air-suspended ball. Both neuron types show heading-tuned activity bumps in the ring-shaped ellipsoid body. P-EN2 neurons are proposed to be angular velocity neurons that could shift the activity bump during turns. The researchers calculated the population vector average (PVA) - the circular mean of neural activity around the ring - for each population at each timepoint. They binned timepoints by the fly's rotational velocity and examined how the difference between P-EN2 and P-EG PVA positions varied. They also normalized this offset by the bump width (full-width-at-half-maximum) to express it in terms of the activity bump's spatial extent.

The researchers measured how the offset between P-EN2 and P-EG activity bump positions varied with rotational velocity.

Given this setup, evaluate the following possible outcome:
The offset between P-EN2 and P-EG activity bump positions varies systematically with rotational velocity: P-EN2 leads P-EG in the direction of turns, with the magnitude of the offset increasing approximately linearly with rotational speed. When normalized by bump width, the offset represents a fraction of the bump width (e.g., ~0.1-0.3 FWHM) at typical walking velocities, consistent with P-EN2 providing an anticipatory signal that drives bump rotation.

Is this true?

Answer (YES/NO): NO